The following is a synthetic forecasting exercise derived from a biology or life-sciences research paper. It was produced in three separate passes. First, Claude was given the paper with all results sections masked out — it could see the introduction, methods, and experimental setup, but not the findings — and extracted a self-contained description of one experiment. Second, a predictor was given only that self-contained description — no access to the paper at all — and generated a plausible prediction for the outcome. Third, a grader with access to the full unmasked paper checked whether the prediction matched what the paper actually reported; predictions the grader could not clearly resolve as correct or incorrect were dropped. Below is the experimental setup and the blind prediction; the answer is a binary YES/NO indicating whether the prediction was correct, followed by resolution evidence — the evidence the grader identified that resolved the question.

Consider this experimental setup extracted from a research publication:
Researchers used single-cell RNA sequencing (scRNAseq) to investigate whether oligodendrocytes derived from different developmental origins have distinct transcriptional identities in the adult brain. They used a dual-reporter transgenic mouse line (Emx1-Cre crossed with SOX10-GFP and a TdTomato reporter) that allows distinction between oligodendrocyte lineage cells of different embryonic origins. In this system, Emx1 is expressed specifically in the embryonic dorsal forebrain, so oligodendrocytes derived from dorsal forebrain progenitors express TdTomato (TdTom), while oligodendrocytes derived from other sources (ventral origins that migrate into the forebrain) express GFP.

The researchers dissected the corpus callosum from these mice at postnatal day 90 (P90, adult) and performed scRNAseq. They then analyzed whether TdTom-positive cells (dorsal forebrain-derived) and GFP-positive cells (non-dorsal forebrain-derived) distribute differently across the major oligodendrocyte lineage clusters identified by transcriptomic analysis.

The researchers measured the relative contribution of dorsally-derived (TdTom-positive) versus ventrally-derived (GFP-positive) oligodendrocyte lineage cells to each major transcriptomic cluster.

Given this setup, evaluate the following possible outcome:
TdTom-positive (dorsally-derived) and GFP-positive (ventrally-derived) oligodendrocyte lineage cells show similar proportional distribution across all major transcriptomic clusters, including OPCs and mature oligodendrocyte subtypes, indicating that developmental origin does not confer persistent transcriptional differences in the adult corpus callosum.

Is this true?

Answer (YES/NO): YES